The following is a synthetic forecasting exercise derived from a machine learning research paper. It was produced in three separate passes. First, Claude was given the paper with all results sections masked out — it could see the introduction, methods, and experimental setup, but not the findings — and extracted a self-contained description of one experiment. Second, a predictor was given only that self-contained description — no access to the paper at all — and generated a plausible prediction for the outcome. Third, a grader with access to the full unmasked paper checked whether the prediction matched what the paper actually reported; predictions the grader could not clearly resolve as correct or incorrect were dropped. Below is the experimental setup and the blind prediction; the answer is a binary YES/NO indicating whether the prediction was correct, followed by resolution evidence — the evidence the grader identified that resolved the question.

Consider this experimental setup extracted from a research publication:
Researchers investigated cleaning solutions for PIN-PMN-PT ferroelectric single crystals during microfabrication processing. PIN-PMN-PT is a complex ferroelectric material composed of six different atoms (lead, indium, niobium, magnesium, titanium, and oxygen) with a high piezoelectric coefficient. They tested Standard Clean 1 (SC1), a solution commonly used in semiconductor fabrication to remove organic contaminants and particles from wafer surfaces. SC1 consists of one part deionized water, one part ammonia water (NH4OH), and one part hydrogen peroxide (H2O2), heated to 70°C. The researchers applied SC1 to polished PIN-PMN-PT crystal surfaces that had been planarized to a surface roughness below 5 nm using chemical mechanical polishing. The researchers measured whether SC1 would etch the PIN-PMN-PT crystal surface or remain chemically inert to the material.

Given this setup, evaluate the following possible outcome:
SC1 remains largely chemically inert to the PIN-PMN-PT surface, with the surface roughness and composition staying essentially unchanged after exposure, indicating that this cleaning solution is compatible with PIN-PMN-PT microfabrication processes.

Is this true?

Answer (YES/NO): YES